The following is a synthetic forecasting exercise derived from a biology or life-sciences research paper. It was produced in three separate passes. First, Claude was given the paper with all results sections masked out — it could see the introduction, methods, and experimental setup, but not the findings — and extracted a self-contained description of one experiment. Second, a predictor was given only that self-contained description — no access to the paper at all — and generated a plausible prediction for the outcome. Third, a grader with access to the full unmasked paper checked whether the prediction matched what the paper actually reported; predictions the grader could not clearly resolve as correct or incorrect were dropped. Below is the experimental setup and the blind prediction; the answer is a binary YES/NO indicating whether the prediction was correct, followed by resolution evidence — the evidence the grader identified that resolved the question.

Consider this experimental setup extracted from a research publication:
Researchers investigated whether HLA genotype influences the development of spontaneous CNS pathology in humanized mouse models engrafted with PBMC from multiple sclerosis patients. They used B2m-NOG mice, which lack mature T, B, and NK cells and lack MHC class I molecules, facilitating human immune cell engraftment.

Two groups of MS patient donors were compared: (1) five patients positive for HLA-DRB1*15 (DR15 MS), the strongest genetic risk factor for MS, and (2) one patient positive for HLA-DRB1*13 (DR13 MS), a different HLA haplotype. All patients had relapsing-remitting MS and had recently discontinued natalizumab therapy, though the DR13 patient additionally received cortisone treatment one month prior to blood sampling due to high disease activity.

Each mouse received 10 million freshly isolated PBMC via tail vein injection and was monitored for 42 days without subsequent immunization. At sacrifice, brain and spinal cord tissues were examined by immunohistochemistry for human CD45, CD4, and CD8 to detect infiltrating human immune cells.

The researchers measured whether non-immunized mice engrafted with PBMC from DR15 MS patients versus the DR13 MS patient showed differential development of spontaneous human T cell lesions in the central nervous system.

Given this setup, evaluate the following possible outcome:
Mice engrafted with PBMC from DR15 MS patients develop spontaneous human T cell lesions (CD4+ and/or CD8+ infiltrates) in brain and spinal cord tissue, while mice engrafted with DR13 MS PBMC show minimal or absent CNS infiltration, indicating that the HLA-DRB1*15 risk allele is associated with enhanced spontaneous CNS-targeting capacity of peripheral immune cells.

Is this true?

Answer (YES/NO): YES